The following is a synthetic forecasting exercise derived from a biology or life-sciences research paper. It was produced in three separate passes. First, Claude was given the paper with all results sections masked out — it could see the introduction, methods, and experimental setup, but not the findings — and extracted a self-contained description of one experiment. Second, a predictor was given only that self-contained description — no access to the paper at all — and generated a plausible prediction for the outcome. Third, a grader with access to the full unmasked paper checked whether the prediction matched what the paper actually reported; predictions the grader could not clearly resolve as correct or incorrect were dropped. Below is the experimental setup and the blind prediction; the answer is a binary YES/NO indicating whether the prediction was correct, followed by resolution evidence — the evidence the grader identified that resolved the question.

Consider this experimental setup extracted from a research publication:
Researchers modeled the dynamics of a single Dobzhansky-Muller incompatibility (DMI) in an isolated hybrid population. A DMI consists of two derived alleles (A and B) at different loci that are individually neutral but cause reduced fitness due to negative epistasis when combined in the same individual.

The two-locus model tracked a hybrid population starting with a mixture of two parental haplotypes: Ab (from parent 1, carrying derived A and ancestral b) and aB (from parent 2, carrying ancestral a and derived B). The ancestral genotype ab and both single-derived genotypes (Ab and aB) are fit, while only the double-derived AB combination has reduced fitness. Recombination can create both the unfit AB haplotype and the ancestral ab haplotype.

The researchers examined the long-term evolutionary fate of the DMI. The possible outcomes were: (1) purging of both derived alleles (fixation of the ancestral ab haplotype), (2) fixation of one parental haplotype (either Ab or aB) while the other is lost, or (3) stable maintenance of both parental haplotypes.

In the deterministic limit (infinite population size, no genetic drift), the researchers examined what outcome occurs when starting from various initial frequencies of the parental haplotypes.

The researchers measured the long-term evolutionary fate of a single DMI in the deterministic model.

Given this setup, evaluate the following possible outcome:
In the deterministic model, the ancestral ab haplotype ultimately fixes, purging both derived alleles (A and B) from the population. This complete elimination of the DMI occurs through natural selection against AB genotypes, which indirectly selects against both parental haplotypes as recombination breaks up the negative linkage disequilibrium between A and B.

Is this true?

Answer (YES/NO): NO